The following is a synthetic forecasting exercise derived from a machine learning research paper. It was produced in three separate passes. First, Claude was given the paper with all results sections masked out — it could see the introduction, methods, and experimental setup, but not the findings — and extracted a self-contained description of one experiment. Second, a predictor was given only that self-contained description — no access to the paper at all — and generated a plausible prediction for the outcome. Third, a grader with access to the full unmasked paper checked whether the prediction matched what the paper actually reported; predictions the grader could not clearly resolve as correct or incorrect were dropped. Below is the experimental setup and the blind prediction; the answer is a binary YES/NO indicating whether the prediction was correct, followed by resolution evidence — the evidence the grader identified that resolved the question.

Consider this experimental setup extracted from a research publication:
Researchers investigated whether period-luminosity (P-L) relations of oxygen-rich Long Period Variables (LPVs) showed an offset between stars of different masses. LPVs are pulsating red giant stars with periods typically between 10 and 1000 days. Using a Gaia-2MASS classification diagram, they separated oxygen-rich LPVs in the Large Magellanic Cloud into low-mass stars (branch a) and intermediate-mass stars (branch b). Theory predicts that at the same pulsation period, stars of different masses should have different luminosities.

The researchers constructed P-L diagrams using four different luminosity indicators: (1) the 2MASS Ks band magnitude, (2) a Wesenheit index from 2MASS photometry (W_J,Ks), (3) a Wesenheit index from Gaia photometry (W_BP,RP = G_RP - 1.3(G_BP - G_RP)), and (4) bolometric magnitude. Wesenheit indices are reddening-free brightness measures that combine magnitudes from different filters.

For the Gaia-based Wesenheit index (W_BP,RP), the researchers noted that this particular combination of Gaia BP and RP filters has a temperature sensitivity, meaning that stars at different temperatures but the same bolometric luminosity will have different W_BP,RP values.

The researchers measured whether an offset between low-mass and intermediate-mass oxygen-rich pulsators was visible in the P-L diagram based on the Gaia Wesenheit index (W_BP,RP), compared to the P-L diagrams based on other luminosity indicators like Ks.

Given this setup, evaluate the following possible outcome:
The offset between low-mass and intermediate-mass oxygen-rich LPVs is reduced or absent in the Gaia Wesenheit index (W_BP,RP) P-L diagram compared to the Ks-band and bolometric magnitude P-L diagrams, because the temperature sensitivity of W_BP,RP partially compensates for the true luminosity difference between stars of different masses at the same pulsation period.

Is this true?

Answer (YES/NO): NO